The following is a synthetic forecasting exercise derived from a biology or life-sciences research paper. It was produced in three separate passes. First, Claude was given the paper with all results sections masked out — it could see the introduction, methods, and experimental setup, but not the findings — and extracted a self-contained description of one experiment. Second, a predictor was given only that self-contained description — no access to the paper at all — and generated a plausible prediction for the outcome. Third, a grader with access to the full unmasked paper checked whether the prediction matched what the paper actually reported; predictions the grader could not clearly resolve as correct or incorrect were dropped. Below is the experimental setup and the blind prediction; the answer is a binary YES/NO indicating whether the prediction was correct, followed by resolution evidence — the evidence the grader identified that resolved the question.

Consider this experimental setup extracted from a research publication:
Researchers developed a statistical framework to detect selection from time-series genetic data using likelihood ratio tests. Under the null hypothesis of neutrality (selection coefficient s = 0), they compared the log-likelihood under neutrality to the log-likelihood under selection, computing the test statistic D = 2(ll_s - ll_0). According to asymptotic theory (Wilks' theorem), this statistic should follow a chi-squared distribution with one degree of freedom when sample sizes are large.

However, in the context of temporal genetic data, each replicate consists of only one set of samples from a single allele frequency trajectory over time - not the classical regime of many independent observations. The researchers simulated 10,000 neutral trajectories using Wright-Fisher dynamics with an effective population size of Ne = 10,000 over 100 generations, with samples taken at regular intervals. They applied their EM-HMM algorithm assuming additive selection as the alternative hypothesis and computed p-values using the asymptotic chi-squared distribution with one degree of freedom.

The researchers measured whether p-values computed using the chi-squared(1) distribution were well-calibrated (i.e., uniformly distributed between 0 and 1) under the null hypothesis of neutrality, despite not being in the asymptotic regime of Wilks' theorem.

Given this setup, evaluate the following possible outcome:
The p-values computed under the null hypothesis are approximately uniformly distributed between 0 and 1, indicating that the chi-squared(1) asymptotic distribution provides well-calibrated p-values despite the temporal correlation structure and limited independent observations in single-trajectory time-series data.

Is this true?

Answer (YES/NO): YES